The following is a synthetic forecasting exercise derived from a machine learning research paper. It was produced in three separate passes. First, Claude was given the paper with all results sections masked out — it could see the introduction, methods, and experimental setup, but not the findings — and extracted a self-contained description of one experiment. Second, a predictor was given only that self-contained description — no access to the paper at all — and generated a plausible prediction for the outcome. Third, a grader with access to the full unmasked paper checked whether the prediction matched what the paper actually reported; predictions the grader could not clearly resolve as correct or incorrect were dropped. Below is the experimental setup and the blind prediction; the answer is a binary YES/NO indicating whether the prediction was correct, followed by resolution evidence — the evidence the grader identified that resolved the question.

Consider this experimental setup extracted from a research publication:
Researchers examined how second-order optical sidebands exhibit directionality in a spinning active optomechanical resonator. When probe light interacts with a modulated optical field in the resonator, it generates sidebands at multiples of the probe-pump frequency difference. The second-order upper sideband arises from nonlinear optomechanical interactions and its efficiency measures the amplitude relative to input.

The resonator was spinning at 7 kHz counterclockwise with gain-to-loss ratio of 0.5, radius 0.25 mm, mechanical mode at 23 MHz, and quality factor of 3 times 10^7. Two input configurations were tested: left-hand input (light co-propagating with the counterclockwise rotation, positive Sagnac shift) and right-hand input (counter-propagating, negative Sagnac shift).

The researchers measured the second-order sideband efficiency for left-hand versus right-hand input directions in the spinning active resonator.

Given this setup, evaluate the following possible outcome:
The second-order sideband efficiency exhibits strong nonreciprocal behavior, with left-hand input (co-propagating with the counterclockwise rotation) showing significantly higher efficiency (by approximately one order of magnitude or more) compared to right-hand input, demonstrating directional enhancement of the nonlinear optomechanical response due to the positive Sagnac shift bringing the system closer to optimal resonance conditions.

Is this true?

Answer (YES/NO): NO